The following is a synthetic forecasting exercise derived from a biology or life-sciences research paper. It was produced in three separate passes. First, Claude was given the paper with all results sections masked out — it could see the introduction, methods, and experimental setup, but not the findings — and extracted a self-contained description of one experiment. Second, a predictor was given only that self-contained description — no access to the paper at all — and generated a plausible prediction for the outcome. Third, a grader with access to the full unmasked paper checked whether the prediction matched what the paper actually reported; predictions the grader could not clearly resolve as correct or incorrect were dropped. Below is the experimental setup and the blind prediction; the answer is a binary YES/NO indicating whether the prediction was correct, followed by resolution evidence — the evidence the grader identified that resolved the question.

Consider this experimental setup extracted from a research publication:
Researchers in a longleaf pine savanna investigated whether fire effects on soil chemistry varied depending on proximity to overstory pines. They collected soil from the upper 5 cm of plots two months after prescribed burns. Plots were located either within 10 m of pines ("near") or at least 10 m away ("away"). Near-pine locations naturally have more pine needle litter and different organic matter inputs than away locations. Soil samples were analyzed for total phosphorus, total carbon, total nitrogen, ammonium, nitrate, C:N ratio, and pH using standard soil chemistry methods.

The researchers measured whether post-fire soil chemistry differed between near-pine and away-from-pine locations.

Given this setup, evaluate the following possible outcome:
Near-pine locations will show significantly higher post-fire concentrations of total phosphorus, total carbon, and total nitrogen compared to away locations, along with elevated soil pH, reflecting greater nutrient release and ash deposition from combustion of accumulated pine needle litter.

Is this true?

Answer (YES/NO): NO